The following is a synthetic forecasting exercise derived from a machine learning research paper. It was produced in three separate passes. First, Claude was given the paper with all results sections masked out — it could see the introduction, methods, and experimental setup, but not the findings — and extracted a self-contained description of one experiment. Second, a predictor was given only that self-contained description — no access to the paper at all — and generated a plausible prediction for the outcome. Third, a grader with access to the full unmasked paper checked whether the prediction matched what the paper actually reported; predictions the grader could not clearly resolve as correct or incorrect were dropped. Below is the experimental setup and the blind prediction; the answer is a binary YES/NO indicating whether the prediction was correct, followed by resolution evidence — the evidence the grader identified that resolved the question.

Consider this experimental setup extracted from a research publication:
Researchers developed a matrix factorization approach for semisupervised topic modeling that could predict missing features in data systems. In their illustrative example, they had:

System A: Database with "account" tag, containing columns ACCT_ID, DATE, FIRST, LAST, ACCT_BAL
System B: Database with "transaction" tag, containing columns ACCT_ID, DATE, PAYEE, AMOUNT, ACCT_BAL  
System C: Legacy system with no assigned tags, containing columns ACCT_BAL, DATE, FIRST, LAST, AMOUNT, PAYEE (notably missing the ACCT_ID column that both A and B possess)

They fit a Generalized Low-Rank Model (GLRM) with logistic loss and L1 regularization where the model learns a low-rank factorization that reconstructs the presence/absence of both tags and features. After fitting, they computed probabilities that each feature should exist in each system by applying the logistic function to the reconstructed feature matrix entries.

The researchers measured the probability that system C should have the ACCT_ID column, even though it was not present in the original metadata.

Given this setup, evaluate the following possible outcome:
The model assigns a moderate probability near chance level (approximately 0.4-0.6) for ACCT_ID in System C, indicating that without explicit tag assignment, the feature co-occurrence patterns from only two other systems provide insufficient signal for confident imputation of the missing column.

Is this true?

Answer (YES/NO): YES